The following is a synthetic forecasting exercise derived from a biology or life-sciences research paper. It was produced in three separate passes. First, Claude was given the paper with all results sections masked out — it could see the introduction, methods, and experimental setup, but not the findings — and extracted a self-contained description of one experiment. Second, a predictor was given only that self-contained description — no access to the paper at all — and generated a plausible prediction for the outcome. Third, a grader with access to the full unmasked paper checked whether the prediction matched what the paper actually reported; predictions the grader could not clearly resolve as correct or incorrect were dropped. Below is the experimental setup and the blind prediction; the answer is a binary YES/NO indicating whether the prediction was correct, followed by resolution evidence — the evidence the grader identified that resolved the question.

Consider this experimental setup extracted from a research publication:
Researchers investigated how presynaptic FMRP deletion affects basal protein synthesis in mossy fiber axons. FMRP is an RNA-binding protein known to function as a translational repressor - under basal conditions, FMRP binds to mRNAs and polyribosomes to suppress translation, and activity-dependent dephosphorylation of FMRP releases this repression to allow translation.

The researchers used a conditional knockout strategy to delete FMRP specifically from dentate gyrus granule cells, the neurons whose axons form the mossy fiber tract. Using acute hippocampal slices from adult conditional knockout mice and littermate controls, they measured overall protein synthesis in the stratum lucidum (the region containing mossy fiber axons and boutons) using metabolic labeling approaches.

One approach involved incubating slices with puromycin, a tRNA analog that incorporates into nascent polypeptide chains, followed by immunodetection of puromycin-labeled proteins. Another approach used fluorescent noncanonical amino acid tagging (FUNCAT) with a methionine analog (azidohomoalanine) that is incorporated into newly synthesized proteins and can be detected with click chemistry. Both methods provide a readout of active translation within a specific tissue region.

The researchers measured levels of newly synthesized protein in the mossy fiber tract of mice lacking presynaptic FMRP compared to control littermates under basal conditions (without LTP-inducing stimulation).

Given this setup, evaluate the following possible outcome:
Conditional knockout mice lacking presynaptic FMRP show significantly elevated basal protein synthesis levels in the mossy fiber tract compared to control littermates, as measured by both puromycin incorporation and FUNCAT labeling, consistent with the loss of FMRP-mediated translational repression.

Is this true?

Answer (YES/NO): NO